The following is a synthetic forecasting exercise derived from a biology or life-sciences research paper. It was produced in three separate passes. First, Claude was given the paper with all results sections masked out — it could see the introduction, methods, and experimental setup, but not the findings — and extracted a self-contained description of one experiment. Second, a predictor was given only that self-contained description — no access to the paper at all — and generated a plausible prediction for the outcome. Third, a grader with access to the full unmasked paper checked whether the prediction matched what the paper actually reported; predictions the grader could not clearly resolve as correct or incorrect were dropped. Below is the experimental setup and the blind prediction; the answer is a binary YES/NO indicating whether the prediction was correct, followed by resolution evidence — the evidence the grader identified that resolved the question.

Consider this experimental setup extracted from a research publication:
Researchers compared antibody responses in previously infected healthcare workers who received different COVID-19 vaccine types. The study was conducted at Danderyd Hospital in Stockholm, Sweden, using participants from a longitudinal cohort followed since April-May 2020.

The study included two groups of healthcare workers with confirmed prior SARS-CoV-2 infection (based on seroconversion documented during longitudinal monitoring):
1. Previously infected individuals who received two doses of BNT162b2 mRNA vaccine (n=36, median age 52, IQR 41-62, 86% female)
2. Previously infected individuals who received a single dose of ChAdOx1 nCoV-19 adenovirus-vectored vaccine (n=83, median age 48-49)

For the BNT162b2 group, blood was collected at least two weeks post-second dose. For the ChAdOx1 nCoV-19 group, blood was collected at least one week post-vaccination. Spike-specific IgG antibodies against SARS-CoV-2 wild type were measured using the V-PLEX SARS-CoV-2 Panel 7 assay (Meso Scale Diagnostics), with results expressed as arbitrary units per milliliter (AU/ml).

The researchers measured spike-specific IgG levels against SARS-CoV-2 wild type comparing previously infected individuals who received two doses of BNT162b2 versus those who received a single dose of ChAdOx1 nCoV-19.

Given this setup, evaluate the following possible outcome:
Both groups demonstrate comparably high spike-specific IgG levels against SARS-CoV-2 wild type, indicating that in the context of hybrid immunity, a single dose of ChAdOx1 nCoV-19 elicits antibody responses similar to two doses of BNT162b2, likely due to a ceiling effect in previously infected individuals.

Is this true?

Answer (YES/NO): YES